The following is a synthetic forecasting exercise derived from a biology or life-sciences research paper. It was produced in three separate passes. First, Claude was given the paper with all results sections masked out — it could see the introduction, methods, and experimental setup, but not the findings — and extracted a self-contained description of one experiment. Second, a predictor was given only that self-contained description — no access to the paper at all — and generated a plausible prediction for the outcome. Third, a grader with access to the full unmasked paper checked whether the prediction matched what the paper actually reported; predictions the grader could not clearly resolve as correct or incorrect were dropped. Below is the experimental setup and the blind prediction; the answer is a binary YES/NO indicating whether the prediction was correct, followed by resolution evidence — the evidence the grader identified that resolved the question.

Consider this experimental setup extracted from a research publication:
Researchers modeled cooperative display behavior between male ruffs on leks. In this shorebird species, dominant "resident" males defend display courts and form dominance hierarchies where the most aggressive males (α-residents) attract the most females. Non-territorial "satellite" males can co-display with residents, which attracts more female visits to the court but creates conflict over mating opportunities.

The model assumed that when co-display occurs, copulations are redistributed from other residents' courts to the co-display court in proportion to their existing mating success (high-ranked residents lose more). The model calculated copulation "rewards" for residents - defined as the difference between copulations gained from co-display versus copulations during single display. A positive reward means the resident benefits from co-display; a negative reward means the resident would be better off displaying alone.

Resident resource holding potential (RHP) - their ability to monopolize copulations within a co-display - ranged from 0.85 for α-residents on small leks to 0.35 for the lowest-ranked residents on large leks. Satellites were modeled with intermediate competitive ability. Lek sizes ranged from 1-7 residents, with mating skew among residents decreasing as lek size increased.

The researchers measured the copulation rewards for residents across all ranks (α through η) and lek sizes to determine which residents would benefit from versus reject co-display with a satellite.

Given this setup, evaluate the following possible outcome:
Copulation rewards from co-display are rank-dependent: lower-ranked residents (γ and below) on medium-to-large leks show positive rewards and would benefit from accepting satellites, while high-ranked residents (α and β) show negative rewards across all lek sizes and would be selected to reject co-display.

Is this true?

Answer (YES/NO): NO